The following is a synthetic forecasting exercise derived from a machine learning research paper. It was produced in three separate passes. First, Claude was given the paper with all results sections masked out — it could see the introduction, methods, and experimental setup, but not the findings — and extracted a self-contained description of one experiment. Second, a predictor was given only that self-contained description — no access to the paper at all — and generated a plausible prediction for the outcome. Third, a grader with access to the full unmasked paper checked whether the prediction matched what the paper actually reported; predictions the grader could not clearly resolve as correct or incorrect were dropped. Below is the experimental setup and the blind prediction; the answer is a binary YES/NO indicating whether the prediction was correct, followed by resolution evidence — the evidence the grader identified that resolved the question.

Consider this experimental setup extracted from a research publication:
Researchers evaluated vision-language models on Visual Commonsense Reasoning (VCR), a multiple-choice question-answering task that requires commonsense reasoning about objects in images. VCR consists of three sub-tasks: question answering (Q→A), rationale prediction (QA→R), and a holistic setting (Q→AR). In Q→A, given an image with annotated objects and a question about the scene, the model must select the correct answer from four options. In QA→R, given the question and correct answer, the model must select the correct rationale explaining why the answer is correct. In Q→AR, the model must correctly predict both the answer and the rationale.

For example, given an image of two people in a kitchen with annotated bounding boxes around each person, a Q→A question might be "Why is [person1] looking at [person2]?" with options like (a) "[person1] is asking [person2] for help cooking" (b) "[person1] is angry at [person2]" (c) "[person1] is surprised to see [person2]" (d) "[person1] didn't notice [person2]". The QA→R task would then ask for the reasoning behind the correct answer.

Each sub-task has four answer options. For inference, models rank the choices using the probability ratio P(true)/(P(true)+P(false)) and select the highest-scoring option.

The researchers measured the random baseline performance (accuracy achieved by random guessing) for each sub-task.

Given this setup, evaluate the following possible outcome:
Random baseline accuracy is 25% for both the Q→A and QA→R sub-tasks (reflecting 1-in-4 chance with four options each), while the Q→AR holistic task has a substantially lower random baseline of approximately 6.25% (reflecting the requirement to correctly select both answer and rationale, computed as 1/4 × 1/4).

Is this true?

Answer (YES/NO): YES